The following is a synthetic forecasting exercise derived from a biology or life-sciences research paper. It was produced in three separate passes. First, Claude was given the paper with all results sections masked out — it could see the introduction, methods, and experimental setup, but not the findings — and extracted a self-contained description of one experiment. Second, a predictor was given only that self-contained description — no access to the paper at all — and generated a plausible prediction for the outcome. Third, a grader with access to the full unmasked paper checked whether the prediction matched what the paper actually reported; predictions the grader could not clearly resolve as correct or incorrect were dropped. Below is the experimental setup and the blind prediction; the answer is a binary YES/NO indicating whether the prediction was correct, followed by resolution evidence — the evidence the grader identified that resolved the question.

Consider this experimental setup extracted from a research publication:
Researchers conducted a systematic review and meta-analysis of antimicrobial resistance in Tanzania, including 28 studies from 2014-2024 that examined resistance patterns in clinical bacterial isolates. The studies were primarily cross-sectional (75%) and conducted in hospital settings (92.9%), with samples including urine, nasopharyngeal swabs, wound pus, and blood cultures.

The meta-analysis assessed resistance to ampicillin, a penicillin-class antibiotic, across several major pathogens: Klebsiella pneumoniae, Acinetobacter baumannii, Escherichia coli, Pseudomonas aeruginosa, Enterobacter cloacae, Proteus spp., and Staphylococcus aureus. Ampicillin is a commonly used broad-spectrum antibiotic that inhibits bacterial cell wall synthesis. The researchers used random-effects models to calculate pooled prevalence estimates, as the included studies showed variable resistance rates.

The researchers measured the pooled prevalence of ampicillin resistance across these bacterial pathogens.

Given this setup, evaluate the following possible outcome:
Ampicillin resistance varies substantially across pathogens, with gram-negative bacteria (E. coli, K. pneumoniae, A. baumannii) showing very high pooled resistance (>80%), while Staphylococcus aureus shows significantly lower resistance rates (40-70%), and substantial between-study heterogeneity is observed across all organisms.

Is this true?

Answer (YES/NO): NO